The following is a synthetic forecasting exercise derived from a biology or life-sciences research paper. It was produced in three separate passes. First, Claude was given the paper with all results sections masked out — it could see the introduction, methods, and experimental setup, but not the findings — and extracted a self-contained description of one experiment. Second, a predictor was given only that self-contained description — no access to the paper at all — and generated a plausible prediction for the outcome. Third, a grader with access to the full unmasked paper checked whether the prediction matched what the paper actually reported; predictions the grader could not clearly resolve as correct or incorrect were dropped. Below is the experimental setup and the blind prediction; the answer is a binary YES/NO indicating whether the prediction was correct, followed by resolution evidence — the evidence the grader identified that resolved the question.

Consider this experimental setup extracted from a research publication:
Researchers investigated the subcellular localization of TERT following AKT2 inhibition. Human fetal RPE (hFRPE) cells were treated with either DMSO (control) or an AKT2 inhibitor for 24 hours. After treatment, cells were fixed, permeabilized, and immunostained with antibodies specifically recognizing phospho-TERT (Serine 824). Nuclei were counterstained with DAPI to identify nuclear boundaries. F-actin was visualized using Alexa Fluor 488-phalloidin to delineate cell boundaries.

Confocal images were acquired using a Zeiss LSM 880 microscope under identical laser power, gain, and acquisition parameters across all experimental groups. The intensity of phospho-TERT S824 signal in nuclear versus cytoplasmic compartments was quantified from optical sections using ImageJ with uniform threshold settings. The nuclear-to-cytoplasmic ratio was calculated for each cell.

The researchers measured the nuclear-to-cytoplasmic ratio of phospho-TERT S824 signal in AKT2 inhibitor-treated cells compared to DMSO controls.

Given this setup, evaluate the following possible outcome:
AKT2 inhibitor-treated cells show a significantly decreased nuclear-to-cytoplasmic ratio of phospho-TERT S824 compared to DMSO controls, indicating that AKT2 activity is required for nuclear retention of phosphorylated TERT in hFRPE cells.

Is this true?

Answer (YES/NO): NO